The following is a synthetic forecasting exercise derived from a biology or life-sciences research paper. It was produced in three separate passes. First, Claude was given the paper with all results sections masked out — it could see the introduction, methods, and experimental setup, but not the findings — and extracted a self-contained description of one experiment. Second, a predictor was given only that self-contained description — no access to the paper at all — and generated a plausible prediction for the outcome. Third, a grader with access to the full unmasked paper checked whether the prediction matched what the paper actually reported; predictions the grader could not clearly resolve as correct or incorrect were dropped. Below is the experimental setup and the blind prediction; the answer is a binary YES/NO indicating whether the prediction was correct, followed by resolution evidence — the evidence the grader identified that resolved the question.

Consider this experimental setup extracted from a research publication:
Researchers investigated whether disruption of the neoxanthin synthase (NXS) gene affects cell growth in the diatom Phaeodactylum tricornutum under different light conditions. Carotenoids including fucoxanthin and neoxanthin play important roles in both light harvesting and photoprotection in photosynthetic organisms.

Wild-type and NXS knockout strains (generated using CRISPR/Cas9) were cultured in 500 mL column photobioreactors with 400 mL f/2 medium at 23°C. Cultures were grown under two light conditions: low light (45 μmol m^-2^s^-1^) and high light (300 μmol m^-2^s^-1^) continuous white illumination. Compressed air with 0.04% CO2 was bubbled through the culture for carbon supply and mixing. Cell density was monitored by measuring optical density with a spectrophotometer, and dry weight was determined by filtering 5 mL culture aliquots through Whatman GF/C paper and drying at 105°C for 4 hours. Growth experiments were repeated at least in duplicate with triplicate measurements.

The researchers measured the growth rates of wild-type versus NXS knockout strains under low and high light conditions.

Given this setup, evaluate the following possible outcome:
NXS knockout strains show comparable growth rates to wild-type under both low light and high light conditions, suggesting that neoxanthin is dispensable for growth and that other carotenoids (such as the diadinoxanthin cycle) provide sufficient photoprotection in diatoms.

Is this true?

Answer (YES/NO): NO